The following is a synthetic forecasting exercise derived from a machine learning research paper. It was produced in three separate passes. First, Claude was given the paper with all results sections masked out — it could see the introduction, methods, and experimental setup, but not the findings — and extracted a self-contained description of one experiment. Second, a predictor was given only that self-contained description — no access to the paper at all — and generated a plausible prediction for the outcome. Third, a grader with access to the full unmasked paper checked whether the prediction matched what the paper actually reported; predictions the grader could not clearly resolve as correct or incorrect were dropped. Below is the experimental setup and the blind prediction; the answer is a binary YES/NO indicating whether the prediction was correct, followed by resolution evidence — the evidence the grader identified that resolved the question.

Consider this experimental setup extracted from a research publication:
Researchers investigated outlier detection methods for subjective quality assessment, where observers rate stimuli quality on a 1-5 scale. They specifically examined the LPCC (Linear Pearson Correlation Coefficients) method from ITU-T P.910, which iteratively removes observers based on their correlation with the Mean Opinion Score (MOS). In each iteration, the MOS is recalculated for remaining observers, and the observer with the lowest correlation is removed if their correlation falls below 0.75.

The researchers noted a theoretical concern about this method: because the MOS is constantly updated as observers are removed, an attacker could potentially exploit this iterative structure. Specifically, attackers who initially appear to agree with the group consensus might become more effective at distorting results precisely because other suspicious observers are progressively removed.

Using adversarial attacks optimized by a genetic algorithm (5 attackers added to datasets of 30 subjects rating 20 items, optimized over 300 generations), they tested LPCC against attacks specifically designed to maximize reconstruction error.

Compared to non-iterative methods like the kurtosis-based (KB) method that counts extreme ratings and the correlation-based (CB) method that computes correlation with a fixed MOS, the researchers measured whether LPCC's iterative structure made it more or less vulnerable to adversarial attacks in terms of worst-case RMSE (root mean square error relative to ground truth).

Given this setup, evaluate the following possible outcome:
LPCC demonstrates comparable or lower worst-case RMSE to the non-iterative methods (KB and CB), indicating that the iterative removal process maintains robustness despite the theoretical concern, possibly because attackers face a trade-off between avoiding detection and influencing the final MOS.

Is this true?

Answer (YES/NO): NO